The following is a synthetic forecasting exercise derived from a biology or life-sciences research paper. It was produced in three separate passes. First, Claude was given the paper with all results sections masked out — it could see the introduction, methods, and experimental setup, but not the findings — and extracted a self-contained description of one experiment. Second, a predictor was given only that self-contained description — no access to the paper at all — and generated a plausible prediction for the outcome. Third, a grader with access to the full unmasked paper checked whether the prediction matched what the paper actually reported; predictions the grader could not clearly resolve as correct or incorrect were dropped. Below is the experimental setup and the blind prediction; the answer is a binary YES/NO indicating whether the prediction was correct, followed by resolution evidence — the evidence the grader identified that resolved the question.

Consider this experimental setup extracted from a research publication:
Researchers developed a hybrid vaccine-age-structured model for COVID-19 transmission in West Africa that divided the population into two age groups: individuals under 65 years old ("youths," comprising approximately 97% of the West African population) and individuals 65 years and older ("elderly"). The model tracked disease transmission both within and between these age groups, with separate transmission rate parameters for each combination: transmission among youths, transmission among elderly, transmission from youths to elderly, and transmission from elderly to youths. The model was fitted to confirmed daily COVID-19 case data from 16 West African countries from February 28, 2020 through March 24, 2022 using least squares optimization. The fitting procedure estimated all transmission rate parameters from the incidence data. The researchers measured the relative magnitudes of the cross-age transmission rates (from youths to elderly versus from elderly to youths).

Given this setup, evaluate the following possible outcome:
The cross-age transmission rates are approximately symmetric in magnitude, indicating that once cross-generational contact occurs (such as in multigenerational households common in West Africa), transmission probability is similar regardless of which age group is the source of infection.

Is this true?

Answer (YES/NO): NO